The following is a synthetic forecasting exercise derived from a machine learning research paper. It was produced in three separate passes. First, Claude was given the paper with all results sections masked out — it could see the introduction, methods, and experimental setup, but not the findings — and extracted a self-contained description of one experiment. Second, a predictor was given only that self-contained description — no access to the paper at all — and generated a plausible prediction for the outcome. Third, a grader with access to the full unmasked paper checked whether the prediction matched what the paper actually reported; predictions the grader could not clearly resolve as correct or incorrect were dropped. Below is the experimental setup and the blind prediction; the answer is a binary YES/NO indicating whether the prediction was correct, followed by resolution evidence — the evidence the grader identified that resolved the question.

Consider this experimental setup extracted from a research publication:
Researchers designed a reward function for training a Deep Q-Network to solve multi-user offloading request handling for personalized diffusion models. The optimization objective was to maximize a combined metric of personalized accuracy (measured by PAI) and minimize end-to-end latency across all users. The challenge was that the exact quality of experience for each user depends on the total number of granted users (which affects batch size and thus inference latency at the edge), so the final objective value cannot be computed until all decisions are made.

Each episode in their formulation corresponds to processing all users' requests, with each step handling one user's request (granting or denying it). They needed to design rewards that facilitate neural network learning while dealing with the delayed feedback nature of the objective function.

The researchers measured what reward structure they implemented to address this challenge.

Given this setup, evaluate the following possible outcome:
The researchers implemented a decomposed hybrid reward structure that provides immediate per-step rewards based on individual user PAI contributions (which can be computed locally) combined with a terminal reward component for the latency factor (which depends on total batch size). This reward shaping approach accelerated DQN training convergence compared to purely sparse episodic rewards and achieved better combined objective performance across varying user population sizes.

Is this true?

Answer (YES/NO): NO